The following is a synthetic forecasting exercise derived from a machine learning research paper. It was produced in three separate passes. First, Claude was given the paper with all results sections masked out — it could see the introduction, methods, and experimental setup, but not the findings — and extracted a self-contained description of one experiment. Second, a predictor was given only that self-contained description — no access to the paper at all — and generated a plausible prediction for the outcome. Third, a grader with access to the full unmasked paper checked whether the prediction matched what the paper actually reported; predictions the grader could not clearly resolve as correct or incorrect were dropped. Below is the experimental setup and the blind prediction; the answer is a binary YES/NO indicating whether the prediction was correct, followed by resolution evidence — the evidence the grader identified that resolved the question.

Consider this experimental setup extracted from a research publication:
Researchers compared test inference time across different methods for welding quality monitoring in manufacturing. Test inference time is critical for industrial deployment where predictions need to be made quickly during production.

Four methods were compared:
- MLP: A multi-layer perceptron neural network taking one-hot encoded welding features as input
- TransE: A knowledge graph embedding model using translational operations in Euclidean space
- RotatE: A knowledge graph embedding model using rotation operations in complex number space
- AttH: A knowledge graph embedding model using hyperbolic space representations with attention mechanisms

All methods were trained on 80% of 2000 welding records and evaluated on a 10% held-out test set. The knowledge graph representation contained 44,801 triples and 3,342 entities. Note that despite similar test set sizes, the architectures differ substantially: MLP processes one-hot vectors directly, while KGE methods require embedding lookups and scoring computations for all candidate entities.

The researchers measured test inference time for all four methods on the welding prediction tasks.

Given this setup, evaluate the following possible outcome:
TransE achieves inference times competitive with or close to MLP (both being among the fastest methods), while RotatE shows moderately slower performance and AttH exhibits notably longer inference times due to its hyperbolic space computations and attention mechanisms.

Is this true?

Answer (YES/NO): NO